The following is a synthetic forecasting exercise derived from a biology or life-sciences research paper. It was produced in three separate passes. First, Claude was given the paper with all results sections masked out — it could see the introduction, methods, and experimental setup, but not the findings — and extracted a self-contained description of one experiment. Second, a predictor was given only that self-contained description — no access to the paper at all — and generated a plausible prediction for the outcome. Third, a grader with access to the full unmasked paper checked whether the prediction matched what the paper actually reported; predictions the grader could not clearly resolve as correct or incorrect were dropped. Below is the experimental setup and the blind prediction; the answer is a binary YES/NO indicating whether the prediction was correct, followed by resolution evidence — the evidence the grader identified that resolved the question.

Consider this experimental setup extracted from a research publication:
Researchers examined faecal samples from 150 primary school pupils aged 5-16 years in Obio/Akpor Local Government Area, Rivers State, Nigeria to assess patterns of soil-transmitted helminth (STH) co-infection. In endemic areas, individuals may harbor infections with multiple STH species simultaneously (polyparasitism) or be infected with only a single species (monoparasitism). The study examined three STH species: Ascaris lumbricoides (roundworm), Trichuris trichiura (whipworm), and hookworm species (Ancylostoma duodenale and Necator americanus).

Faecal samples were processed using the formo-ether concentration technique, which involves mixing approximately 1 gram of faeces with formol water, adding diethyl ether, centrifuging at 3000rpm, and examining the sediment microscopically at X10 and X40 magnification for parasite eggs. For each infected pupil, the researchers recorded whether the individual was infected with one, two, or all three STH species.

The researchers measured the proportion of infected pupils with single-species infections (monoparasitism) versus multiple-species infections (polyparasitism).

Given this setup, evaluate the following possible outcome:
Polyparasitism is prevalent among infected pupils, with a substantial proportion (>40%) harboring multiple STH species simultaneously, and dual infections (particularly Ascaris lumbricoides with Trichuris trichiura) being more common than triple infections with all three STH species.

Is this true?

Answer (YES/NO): NO